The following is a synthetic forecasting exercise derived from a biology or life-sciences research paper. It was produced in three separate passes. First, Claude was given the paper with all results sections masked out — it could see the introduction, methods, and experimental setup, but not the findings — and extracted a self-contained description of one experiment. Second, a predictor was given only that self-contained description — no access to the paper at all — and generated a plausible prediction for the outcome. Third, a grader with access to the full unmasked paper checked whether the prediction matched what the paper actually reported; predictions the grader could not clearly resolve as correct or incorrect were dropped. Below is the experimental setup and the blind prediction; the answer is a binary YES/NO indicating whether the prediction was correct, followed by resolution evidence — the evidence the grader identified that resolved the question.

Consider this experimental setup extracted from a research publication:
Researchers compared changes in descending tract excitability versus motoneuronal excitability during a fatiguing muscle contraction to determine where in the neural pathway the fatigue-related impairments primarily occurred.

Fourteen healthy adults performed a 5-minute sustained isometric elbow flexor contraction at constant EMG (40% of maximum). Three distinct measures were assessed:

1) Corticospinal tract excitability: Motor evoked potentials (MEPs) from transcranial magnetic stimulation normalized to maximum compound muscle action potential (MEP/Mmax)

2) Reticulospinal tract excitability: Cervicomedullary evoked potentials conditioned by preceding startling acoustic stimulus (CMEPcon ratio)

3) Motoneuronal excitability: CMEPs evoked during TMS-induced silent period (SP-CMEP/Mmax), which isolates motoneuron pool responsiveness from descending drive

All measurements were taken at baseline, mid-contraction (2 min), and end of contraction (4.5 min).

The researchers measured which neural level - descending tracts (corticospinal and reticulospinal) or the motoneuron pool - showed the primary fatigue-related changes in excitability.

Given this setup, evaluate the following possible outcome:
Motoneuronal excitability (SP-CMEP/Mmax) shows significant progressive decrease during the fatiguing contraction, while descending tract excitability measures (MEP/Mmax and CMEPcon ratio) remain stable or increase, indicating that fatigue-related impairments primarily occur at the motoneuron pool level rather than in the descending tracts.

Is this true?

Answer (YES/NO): YES